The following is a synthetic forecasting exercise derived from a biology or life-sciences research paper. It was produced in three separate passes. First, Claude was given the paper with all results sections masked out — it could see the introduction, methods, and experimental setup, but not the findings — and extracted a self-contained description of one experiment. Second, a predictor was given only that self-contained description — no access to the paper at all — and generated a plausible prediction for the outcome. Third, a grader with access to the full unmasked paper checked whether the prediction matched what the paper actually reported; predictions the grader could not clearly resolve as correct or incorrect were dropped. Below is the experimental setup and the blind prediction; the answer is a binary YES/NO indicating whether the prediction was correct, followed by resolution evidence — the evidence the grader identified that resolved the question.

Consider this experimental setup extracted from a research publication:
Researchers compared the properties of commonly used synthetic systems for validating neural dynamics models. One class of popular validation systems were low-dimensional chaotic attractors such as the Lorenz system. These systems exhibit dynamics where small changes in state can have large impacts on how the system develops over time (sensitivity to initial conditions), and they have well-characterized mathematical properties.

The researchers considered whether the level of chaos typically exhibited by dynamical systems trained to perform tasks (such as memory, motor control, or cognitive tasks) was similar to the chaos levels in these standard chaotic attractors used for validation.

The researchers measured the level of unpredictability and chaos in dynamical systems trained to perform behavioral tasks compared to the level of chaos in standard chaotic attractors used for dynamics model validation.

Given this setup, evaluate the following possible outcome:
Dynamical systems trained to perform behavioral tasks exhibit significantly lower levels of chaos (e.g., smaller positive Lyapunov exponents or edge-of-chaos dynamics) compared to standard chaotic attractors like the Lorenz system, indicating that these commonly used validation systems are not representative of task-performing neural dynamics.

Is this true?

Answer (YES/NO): YES